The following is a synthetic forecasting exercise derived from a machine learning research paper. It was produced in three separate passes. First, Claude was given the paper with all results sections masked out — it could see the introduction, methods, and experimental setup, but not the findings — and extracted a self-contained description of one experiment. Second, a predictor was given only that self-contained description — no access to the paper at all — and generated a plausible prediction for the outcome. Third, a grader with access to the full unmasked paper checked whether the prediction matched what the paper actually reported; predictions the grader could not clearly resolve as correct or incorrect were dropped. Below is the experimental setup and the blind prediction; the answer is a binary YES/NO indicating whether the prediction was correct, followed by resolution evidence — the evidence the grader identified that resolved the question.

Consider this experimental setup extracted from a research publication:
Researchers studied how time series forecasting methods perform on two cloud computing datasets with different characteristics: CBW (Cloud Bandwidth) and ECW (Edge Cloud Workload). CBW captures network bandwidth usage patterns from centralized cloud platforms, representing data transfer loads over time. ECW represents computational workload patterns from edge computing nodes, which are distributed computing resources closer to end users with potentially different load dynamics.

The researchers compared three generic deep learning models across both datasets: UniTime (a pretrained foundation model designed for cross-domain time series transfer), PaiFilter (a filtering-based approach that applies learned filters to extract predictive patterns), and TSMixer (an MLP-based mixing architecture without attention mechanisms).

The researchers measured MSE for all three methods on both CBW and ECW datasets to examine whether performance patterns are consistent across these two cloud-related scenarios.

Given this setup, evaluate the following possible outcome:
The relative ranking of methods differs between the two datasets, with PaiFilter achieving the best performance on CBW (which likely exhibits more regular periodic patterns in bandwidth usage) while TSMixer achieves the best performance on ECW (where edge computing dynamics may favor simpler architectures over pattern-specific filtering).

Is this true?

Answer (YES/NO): NO